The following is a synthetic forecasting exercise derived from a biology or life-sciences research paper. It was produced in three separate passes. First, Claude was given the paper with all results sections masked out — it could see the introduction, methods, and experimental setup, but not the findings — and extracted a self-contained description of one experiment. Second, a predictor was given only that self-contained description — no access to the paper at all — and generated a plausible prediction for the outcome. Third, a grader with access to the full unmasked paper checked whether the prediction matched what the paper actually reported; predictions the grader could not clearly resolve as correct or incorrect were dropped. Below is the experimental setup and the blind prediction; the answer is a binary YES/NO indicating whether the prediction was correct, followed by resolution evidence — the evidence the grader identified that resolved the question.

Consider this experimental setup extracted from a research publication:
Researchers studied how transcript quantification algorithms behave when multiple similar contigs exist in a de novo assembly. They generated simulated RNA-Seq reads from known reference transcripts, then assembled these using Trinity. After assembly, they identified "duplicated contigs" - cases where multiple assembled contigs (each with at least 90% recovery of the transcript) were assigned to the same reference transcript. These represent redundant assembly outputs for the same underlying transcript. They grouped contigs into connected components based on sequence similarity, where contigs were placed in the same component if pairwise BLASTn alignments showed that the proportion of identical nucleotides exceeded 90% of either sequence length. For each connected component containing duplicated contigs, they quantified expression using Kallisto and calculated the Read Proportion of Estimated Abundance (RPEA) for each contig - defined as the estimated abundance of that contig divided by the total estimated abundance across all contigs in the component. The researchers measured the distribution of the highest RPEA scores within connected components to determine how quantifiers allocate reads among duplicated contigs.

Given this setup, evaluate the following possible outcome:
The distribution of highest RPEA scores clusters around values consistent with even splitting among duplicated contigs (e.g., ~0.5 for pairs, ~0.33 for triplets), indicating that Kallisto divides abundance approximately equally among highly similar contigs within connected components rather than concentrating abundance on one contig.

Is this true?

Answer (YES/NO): NO